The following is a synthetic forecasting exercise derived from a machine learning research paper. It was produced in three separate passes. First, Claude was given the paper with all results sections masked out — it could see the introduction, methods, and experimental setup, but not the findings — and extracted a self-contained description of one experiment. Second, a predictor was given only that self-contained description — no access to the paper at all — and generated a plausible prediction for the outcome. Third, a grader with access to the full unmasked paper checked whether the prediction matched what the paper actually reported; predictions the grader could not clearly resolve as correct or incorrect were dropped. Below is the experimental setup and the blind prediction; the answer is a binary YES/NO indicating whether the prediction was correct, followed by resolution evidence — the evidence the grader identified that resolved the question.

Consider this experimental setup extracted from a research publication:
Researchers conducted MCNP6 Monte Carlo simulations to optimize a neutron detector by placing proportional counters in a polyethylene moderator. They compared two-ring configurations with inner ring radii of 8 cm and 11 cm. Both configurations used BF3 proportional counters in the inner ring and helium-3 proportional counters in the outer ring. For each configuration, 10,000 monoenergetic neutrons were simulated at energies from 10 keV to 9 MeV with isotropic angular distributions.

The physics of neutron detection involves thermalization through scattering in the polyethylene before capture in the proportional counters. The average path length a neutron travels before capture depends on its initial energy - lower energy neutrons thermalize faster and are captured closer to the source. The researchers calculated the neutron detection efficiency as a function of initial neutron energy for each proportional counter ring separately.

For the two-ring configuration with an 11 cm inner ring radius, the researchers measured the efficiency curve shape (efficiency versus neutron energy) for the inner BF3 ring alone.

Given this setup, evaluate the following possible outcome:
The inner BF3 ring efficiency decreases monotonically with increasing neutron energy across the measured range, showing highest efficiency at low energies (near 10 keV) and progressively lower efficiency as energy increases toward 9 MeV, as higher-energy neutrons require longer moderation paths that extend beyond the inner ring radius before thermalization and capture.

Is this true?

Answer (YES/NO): NO